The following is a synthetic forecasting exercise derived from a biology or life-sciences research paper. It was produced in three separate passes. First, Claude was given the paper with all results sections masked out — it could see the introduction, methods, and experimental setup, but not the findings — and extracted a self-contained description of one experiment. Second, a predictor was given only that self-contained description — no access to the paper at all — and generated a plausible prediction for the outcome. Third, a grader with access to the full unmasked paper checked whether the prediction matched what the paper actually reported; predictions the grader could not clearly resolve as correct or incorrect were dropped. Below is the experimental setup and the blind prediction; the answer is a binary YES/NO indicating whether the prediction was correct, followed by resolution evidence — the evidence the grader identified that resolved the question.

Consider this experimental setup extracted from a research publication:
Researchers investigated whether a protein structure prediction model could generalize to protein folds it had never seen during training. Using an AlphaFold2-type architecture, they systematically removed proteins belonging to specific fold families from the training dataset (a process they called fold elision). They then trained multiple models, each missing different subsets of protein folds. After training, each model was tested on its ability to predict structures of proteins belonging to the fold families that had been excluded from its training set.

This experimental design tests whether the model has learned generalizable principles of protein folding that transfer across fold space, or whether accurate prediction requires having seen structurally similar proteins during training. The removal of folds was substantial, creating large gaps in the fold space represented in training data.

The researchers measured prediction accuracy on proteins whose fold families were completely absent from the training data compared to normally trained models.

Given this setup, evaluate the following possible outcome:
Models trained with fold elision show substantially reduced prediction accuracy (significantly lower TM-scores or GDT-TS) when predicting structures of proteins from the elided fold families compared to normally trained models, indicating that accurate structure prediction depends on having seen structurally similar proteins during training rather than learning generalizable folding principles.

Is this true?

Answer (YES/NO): NO